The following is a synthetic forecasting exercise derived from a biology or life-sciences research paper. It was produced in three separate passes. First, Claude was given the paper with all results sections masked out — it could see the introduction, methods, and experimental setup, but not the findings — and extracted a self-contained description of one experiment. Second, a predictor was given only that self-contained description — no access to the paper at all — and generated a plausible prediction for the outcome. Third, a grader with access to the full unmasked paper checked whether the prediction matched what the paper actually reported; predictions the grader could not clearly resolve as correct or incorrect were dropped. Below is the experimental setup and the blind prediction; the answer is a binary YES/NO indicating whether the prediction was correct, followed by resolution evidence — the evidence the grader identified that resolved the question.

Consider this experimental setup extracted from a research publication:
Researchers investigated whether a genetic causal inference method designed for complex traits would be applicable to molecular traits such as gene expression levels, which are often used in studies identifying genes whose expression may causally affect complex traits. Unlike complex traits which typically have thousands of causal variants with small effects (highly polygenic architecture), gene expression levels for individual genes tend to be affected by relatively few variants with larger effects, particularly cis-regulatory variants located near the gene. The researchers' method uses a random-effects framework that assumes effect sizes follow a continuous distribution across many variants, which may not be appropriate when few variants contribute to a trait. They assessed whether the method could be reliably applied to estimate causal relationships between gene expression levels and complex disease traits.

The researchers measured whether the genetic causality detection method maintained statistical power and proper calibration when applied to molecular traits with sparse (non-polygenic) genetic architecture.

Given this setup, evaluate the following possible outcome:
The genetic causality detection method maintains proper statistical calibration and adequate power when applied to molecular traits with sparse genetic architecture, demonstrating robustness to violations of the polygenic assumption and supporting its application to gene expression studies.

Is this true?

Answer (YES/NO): NO